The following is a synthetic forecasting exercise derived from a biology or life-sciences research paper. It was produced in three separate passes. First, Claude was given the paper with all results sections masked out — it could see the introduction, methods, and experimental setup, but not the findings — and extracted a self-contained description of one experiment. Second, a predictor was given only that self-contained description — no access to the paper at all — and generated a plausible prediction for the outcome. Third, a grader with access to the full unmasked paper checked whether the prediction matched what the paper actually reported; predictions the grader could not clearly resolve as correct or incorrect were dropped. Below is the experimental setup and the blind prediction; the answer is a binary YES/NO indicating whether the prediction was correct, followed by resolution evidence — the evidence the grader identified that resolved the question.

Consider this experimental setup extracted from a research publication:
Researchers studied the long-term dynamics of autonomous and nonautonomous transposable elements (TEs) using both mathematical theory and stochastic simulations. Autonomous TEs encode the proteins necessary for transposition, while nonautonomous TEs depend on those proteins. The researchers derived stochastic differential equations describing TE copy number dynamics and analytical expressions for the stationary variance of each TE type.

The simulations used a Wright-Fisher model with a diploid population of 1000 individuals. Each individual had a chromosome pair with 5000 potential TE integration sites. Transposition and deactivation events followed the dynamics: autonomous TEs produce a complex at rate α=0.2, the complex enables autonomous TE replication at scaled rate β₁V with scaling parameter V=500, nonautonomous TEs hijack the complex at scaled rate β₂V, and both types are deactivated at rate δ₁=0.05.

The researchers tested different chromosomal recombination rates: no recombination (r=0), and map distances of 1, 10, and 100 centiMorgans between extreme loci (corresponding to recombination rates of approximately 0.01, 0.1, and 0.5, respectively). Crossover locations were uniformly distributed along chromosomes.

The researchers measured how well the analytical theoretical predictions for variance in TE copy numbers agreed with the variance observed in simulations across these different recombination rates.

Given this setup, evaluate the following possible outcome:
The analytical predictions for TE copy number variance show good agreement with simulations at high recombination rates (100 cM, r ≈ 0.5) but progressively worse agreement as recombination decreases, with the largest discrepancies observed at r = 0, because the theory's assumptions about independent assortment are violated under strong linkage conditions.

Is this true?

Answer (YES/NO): NO